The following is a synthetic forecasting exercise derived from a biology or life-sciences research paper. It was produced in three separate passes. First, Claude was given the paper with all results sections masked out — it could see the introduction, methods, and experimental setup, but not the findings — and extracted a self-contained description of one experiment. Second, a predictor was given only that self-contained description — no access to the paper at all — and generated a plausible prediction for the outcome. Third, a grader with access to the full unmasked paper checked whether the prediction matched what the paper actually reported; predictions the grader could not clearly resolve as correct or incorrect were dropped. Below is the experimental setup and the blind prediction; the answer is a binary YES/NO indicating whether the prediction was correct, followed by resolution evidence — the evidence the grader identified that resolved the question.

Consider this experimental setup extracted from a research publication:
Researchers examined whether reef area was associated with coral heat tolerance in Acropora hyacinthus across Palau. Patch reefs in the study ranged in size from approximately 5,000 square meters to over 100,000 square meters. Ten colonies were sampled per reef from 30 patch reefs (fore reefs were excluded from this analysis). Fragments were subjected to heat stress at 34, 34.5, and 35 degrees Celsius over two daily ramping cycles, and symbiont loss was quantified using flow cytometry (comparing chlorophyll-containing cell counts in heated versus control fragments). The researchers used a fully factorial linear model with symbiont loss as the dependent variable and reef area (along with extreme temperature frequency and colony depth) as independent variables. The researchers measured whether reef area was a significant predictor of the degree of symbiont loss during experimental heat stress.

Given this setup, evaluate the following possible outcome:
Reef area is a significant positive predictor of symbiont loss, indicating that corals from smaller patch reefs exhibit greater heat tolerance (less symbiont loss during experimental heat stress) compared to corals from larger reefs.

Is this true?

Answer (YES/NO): NO